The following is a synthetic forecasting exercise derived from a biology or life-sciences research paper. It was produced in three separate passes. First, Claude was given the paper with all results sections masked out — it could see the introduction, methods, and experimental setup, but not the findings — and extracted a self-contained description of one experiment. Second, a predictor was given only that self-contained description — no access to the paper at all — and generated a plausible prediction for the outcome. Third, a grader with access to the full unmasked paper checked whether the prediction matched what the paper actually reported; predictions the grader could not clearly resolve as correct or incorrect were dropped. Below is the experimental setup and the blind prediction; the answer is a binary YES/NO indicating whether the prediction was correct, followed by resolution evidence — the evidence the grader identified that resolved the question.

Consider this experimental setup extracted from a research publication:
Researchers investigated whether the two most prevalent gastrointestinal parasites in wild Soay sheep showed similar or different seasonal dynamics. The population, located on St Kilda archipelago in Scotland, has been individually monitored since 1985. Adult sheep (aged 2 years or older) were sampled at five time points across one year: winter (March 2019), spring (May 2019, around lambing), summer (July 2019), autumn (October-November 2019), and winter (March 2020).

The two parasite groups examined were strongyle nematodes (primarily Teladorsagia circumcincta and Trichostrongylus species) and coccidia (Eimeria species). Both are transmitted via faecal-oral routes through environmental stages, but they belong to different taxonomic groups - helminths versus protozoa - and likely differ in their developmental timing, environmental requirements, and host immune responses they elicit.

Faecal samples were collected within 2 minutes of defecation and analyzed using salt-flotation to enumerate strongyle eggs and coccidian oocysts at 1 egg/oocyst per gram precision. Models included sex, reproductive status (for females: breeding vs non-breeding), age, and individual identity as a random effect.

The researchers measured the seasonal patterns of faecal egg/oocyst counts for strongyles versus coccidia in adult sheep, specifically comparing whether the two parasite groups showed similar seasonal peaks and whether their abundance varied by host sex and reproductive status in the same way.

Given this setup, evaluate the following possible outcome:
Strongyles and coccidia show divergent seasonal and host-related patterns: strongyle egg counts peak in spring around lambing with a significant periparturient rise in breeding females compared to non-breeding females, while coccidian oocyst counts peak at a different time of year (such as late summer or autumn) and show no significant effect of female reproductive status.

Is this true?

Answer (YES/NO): NO